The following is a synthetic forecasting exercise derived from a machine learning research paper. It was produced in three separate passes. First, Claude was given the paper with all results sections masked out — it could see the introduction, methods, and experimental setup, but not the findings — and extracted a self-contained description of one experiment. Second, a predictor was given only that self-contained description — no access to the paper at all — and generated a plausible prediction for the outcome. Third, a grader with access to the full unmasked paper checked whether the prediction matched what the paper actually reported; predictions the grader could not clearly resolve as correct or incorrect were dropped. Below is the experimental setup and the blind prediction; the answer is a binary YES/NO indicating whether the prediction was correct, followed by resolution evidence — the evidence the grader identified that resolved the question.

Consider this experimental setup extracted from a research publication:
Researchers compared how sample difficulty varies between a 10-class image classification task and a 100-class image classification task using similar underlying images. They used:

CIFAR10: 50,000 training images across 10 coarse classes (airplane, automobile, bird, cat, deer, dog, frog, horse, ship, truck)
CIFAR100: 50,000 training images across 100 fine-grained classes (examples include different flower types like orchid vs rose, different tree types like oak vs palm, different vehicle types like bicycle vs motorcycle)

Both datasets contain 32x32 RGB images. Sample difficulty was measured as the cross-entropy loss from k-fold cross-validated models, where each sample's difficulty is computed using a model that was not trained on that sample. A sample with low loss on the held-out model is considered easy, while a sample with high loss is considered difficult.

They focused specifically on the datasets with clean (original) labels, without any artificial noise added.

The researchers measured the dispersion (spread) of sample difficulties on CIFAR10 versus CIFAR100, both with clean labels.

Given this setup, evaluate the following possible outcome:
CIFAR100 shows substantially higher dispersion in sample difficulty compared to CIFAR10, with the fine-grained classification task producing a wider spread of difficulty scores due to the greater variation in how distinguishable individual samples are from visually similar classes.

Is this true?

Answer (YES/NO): YES